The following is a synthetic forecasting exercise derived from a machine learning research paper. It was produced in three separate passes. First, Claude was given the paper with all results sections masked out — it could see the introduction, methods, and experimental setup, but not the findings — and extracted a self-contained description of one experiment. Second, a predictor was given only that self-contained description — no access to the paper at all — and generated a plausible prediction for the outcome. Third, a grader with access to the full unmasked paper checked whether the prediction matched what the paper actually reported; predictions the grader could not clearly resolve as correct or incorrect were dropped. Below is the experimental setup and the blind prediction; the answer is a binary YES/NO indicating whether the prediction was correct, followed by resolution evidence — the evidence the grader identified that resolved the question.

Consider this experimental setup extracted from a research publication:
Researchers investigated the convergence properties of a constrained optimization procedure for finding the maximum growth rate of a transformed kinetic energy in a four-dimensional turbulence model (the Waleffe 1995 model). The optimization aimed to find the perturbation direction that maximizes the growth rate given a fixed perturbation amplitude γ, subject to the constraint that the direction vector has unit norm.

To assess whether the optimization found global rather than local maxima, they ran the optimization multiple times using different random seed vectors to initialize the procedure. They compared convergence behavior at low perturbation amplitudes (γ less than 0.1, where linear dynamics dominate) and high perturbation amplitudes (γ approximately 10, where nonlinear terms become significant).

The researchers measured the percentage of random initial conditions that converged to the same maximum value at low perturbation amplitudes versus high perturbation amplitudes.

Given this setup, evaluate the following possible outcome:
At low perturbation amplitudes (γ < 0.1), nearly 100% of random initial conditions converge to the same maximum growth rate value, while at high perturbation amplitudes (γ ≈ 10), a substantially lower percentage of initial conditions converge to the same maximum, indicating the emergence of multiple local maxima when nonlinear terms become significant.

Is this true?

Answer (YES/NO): NO